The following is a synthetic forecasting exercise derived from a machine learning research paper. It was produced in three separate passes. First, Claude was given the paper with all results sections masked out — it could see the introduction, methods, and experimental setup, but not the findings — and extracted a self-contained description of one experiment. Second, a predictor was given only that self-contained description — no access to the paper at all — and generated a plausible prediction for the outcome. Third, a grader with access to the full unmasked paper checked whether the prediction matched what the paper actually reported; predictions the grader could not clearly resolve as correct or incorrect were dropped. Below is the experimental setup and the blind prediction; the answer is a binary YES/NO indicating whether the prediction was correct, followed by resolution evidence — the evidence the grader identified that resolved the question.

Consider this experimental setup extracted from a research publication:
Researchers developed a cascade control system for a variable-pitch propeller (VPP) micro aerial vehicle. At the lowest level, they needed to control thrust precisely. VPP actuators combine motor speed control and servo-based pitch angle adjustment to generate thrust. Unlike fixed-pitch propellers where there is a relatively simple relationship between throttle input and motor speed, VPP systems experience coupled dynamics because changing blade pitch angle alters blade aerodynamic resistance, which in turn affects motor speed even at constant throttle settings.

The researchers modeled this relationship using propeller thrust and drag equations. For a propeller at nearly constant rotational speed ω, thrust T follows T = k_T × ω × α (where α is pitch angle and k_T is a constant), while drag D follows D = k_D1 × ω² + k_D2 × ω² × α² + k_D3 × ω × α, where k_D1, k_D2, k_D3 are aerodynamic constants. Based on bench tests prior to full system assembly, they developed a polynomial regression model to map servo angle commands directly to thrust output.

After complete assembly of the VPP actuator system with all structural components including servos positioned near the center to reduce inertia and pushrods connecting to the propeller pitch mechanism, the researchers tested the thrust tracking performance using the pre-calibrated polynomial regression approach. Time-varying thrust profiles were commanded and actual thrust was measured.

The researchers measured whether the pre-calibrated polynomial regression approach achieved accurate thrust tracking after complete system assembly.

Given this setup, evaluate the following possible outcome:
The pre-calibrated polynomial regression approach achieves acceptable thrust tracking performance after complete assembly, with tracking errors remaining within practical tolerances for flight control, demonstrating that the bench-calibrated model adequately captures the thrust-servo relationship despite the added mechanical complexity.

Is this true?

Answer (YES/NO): NO